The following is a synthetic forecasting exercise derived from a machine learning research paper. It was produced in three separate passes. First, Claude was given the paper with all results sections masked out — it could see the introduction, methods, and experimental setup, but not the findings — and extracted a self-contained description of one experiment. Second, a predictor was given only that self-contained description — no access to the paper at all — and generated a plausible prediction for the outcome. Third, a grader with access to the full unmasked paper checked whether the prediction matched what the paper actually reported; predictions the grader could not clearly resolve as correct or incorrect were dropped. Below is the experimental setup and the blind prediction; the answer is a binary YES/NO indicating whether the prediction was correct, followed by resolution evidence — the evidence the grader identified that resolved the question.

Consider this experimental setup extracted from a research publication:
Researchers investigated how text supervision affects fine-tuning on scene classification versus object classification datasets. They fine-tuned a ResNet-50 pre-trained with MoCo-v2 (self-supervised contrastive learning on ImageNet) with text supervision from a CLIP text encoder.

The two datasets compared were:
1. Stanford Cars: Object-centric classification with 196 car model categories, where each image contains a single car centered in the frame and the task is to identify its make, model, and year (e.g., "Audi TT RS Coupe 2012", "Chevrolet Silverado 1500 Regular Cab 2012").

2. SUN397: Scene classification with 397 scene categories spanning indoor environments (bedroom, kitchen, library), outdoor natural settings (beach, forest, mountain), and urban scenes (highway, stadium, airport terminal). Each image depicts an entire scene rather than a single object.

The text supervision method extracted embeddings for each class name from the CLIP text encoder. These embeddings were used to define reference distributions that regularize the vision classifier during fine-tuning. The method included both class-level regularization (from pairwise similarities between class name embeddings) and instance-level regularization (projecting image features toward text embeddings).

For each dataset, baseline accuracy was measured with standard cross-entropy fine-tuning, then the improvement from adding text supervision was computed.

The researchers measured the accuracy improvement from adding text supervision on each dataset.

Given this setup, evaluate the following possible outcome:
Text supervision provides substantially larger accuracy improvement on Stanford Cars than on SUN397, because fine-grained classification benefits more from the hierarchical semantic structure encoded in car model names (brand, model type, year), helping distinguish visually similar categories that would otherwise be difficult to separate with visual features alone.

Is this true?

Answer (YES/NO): NO